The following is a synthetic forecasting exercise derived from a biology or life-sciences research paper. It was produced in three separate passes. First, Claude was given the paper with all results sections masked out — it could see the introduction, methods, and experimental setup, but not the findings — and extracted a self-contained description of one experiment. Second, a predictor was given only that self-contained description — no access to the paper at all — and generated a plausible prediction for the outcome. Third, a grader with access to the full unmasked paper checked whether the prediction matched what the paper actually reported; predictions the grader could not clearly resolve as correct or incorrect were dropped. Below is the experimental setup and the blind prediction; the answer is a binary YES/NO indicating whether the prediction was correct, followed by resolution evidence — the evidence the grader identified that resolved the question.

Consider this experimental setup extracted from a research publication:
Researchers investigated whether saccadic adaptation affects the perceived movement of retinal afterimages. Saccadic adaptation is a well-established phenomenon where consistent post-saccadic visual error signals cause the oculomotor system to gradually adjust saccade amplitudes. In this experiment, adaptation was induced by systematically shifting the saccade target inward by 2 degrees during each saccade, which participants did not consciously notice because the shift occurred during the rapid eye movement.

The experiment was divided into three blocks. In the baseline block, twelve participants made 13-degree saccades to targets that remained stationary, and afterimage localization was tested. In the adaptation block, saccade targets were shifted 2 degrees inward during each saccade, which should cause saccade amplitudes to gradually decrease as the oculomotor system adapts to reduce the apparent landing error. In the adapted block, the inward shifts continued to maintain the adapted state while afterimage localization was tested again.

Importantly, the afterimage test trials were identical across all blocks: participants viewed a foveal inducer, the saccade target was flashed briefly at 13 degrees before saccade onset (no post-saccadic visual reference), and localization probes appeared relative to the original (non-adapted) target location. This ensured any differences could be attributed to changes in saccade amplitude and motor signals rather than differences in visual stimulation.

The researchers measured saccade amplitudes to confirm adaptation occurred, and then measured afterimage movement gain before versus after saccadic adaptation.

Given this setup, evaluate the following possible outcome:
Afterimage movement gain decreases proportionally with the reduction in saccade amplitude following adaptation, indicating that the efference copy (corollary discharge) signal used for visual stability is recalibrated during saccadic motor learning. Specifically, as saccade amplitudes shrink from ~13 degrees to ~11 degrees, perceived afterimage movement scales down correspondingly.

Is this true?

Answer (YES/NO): NO